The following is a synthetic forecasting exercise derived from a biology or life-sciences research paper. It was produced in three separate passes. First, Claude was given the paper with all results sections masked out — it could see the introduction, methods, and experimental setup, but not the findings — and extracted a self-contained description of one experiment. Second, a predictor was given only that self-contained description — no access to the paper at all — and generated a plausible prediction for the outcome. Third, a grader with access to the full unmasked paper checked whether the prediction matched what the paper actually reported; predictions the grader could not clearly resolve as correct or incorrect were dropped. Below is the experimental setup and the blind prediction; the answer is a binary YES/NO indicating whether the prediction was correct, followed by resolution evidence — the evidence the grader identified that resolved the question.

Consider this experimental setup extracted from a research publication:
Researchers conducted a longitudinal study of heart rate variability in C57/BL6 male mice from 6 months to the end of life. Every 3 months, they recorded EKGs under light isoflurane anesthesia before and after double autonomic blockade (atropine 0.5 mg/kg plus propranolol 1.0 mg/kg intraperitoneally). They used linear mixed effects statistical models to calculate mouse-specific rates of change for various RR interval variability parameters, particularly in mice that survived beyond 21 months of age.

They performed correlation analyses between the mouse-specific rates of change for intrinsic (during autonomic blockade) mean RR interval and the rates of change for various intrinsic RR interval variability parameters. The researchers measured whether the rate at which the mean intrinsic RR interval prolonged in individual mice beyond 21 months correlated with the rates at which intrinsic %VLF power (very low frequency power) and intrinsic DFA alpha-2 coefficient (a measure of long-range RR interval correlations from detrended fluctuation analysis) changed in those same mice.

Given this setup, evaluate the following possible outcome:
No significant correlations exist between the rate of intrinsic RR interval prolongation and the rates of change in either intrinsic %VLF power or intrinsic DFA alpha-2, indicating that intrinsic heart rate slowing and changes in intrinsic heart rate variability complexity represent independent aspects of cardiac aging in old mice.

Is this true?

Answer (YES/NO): NO